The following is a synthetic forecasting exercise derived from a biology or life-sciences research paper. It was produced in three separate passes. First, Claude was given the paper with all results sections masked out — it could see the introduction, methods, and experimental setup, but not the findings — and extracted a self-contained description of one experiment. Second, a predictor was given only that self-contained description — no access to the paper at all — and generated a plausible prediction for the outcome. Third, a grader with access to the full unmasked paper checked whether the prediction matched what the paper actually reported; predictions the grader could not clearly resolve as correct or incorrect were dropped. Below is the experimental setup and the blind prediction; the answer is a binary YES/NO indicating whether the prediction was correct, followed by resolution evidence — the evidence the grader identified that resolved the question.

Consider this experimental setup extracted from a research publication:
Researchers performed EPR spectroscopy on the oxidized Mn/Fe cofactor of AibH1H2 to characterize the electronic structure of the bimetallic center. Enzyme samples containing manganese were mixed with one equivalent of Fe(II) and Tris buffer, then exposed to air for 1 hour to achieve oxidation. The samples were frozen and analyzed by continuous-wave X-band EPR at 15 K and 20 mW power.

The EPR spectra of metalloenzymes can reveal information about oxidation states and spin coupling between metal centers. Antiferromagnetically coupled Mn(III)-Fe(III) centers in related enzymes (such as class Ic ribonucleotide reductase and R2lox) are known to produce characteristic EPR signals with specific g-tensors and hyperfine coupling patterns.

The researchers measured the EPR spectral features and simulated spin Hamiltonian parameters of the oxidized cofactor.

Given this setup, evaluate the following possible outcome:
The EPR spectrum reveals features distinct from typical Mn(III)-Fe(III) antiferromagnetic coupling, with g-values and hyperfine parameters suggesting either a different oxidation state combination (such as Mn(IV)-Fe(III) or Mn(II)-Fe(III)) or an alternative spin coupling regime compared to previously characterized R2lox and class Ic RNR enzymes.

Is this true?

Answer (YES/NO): NO